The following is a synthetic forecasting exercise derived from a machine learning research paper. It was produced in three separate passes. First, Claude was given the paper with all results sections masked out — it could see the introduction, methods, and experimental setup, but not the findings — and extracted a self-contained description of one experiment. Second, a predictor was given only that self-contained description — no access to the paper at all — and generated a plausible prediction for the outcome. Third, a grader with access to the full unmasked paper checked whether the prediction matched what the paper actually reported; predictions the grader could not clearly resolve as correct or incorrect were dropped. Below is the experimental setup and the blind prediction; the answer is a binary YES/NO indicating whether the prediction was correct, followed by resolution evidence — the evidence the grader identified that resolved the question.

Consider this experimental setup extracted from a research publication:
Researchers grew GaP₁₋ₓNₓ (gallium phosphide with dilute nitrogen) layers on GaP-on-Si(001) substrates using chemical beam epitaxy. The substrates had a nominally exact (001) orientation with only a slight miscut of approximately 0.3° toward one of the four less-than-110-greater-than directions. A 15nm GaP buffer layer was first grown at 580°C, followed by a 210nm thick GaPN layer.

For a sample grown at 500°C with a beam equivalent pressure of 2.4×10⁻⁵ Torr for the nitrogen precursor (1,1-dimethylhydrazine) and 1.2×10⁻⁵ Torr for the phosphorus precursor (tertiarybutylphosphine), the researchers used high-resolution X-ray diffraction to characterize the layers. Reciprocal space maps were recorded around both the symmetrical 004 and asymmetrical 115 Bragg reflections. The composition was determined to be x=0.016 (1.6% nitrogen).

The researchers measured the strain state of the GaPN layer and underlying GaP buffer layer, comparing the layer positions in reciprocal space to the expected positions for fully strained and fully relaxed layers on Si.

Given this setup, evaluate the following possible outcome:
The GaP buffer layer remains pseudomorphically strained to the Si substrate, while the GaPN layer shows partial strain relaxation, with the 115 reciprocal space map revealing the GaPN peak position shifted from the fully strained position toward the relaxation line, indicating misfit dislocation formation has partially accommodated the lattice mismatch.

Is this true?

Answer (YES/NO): NO